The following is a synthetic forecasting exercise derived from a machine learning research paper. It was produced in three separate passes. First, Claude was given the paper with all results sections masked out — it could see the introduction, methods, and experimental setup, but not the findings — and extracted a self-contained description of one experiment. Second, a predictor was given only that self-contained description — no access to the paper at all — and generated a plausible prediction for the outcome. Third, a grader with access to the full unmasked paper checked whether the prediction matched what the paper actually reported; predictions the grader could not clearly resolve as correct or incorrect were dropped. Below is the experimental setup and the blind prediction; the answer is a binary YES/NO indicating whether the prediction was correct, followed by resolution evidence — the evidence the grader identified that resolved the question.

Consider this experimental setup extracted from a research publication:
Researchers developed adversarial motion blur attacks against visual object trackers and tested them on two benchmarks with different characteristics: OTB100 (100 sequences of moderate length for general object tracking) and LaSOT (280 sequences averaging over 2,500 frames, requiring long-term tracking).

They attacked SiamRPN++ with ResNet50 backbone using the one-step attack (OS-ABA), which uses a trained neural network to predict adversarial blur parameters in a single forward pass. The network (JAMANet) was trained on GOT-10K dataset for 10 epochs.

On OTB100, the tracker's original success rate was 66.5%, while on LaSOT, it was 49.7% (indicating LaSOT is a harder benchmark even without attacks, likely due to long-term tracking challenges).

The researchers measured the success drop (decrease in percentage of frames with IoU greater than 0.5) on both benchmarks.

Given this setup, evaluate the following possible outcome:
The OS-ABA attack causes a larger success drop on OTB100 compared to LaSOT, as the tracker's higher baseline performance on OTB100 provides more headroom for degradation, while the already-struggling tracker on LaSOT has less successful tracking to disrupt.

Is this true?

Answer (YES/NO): YES